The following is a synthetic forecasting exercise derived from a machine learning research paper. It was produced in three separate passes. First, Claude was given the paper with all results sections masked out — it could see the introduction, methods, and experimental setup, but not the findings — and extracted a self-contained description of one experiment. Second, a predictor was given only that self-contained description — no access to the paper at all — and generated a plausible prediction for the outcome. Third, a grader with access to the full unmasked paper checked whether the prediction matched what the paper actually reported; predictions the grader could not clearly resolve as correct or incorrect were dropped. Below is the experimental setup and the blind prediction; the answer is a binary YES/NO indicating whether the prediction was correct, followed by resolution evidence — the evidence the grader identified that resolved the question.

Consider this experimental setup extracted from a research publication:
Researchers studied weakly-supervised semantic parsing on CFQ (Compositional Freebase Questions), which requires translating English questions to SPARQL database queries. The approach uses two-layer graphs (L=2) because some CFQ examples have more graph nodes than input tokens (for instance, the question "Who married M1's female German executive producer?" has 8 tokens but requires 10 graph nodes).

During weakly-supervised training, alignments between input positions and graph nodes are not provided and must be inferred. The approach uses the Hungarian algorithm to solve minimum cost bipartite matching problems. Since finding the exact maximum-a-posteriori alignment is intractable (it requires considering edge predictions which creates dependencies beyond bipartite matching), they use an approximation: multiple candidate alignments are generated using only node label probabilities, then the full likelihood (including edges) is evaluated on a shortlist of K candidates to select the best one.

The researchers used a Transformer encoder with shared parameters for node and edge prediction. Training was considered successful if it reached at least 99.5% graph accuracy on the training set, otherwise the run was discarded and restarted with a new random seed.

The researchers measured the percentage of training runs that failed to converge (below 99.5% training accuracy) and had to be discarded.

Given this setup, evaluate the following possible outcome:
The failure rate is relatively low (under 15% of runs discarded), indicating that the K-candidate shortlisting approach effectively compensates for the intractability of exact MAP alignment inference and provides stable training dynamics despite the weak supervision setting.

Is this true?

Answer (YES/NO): YES